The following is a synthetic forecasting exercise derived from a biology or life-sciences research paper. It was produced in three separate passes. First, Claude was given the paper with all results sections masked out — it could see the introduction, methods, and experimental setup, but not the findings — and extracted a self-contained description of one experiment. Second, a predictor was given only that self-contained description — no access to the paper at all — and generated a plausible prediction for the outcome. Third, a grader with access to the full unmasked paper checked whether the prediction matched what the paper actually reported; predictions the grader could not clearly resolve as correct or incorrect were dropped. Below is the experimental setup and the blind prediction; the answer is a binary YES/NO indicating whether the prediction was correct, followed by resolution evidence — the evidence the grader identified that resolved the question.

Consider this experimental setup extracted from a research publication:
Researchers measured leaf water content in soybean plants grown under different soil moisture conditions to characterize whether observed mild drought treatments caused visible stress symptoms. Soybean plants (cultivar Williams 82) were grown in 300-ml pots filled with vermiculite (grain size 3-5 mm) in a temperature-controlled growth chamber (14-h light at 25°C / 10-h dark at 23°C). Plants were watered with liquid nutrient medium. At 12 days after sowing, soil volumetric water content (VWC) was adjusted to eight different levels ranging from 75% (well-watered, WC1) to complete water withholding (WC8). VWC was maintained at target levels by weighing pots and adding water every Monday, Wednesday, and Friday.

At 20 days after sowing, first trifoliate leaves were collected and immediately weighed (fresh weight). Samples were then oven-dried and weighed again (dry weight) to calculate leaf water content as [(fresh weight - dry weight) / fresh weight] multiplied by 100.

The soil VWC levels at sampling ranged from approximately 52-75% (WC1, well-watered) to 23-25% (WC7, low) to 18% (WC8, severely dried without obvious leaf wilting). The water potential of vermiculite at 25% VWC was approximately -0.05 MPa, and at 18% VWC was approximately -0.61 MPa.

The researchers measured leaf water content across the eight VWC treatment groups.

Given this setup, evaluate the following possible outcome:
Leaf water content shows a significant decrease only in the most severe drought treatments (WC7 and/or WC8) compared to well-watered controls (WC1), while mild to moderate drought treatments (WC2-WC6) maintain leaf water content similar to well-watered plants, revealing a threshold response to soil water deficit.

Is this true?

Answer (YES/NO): NO